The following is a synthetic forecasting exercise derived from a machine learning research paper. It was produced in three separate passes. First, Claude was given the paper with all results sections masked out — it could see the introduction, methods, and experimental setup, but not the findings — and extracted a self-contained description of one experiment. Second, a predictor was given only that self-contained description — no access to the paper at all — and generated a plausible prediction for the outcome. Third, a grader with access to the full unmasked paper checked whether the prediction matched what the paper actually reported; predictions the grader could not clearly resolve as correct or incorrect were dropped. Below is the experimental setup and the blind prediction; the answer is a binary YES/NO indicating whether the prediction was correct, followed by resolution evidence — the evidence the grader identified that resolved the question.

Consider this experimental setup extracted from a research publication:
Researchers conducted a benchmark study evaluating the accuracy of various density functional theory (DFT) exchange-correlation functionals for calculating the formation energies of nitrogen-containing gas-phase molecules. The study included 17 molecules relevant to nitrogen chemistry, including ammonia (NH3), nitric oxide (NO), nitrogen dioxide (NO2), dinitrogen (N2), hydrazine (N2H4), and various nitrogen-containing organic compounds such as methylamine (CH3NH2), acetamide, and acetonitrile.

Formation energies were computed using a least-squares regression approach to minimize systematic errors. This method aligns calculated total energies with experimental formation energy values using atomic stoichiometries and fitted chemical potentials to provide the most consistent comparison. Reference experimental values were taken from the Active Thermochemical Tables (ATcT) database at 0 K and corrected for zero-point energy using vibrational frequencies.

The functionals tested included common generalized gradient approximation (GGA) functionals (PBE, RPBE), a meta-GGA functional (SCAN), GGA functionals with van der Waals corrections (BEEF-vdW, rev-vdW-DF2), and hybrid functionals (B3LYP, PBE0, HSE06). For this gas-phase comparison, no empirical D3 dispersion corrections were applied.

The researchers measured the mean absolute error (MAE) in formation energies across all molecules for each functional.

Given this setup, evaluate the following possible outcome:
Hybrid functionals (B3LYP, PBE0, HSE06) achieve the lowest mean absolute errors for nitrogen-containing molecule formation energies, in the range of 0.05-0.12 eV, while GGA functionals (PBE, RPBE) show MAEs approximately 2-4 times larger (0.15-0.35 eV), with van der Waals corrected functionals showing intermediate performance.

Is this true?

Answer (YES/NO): NO